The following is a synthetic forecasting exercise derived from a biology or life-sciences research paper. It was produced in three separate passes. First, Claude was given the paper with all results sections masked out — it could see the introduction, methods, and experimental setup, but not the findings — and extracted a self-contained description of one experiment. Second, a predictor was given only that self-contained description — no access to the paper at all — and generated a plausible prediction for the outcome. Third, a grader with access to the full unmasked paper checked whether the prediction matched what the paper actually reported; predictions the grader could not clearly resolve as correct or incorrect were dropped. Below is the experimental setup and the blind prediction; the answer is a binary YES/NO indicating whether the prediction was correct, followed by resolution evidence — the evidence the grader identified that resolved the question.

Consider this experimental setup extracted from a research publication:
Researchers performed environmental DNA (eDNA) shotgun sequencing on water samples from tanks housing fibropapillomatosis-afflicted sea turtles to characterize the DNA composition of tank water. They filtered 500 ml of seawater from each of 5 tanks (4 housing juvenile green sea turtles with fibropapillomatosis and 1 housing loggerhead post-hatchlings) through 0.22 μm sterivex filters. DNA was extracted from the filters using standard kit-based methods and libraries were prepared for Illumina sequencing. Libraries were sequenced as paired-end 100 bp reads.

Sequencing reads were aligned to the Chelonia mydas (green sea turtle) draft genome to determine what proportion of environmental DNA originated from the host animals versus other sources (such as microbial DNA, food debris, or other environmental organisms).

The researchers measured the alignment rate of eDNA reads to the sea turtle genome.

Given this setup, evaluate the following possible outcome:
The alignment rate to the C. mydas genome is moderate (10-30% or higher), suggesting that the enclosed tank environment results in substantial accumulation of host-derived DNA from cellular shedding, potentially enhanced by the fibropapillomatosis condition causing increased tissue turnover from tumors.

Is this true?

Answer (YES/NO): NO